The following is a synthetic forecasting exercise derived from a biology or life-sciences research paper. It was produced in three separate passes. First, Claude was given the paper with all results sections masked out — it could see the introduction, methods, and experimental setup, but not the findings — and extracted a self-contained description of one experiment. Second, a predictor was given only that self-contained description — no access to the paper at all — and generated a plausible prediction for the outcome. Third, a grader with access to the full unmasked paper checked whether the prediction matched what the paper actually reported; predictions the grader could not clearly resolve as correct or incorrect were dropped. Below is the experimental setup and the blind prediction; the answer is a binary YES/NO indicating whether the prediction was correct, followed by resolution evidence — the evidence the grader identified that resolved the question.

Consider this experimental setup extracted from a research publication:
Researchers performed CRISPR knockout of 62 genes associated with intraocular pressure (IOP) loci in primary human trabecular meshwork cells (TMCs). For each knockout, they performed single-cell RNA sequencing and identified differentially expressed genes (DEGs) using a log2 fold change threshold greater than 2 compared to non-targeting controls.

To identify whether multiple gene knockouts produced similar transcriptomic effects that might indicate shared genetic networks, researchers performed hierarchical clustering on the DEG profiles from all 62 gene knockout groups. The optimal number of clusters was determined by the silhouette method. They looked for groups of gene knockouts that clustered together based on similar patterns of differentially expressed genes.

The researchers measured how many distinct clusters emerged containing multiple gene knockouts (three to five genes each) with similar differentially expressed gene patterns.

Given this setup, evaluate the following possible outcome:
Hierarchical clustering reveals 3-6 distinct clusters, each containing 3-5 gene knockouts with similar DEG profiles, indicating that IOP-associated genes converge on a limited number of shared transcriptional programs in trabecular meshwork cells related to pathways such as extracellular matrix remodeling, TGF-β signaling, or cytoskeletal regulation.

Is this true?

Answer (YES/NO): NO